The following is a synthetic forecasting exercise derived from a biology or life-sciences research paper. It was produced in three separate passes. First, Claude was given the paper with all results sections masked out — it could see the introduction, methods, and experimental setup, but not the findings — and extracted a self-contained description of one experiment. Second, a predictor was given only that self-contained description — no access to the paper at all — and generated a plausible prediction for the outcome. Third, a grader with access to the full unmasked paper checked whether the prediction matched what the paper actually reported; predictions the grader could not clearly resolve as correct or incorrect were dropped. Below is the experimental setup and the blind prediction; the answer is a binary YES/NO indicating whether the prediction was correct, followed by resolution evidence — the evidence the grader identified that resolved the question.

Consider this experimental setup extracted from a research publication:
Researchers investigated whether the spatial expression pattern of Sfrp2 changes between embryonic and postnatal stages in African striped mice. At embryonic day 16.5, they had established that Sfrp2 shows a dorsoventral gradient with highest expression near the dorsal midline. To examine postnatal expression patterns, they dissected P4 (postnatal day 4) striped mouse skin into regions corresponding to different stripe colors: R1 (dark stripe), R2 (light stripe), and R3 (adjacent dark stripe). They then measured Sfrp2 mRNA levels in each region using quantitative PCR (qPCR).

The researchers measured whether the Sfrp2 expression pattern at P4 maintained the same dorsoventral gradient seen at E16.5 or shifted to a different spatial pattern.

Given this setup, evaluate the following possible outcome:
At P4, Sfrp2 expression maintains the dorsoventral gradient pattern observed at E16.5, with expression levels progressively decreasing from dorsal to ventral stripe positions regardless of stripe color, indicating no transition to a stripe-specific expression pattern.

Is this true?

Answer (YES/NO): NO